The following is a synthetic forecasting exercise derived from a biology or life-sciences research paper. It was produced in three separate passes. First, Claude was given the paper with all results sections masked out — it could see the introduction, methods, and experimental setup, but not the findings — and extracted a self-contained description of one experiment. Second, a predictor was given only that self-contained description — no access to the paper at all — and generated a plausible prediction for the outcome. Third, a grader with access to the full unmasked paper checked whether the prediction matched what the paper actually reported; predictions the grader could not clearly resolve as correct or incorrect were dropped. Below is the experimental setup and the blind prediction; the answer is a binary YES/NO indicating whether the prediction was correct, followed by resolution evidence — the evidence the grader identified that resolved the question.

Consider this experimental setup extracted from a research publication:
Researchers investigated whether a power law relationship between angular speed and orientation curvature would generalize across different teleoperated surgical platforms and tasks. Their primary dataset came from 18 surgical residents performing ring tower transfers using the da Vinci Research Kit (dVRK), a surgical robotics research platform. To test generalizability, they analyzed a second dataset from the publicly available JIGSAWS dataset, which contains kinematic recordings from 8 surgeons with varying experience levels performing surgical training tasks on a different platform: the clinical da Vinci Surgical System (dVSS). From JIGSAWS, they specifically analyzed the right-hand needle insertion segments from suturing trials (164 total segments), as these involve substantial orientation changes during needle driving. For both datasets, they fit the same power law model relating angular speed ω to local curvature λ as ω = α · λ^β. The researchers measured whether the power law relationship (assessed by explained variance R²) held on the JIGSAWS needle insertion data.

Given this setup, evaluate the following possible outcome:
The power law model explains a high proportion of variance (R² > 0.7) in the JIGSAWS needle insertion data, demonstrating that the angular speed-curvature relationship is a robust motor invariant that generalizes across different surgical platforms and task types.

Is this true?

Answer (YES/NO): YES